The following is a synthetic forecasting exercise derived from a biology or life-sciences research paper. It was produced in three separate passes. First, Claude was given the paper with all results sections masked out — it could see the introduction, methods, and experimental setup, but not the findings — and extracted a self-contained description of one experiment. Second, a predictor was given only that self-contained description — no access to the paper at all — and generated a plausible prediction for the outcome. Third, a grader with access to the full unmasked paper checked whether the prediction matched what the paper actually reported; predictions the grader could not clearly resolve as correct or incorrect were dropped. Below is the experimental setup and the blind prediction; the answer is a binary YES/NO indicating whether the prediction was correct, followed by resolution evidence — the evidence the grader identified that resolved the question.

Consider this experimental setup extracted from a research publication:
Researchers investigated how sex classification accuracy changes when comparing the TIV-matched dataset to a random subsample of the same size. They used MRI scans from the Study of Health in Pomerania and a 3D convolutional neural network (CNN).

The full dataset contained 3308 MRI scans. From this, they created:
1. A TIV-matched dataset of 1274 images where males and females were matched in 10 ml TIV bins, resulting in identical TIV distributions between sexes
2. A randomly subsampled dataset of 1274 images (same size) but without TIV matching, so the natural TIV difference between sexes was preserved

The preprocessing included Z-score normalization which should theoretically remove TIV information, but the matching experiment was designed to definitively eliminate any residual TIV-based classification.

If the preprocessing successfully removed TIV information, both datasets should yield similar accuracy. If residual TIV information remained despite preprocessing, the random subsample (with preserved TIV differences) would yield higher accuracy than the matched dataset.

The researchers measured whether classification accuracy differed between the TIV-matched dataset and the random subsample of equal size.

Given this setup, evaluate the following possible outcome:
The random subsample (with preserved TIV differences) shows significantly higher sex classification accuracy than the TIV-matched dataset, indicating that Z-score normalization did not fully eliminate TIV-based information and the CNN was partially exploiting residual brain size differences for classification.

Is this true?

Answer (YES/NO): YES